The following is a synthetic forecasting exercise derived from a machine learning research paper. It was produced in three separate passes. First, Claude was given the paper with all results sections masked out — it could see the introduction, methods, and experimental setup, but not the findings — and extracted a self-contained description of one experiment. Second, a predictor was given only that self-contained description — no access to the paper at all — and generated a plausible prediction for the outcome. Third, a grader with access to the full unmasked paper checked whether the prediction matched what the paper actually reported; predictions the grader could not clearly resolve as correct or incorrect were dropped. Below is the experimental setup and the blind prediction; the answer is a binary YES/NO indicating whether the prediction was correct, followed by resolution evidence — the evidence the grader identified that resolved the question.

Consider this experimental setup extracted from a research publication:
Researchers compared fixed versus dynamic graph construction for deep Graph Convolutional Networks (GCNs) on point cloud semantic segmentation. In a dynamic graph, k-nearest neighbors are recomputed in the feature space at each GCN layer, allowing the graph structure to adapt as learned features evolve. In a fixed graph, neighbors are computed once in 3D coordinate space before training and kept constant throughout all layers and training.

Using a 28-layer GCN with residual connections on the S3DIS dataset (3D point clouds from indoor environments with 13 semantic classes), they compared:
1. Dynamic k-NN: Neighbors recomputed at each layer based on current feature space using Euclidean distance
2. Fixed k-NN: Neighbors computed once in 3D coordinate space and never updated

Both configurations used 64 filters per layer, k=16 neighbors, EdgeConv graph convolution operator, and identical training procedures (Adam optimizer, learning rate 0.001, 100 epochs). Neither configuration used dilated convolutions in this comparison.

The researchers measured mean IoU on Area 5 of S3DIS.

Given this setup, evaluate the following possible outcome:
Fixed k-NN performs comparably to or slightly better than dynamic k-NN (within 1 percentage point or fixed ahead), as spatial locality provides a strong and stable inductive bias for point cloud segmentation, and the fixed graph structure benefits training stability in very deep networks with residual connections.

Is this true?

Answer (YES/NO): NO